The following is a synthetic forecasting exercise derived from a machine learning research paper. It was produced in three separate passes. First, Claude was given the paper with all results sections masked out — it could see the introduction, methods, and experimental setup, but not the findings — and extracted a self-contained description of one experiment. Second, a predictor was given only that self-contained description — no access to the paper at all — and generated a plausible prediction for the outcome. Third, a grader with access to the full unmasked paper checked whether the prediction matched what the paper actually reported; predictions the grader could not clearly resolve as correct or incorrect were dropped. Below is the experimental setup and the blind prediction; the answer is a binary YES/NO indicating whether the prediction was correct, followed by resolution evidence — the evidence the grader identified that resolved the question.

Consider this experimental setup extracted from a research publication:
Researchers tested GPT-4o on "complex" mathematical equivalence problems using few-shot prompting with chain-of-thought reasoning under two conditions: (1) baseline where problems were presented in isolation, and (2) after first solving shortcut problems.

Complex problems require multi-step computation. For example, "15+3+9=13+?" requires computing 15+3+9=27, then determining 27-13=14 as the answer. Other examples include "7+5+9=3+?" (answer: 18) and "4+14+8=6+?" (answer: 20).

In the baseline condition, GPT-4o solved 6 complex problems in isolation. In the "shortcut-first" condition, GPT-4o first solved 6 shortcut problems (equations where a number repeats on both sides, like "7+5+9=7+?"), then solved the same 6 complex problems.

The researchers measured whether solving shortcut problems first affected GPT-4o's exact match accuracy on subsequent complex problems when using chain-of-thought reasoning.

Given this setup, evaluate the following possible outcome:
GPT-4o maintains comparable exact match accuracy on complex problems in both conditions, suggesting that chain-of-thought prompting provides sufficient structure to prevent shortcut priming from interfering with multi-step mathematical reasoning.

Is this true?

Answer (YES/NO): YES